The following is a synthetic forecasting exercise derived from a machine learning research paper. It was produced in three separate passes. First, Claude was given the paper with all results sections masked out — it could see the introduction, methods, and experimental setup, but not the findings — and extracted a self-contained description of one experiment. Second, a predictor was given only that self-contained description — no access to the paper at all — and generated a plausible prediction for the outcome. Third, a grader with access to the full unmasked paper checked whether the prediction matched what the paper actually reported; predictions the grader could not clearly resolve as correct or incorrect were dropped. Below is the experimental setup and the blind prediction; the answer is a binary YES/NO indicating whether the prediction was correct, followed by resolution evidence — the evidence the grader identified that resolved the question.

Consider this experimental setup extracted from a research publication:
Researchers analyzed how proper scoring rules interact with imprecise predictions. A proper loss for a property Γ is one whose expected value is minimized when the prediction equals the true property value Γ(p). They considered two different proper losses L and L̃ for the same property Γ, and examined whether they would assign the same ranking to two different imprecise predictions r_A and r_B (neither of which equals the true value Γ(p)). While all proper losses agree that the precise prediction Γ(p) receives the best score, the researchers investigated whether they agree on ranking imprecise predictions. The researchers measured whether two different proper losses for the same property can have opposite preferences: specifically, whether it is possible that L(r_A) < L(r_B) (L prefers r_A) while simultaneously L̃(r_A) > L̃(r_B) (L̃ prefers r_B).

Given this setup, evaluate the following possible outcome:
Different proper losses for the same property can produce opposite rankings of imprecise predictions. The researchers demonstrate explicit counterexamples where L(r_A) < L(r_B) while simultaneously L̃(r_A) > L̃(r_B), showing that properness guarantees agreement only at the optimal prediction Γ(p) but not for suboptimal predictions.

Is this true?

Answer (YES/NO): YES